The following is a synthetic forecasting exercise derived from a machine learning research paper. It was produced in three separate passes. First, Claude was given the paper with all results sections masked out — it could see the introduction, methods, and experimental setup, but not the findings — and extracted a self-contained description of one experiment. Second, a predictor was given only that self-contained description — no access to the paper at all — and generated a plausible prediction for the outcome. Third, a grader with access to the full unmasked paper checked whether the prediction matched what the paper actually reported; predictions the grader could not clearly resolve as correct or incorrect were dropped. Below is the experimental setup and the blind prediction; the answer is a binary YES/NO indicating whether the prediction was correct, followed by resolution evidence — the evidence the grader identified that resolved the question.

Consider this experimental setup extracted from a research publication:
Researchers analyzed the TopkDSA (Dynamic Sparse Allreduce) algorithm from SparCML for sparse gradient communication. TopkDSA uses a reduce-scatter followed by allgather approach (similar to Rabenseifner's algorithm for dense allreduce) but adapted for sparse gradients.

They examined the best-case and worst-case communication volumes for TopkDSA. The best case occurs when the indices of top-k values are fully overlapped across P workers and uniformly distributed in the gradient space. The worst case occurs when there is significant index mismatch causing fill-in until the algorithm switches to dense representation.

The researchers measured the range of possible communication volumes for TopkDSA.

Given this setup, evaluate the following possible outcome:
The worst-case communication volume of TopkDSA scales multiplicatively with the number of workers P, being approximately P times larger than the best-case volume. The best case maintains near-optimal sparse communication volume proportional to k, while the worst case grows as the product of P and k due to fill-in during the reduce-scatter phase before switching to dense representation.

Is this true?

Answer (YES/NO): NO